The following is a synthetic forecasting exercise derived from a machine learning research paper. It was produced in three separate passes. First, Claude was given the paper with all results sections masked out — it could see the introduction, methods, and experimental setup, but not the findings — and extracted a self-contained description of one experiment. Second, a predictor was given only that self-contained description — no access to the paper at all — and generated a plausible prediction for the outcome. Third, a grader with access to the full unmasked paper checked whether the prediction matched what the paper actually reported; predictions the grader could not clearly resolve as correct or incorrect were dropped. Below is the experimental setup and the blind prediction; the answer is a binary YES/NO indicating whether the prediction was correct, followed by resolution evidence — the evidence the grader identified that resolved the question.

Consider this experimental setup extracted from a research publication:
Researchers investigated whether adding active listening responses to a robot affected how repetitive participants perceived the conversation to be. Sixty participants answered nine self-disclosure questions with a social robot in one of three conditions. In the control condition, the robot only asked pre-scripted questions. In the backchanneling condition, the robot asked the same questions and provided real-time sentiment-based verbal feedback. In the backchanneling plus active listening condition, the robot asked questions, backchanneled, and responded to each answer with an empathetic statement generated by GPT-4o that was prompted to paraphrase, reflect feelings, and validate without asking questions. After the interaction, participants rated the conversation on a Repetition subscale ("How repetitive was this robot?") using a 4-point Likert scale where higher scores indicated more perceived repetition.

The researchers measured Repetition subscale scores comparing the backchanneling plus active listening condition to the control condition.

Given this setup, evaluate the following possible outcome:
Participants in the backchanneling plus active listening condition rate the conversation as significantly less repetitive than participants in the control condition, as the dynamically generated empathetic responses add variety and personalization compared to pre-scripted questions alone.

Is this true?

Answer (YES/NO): NO